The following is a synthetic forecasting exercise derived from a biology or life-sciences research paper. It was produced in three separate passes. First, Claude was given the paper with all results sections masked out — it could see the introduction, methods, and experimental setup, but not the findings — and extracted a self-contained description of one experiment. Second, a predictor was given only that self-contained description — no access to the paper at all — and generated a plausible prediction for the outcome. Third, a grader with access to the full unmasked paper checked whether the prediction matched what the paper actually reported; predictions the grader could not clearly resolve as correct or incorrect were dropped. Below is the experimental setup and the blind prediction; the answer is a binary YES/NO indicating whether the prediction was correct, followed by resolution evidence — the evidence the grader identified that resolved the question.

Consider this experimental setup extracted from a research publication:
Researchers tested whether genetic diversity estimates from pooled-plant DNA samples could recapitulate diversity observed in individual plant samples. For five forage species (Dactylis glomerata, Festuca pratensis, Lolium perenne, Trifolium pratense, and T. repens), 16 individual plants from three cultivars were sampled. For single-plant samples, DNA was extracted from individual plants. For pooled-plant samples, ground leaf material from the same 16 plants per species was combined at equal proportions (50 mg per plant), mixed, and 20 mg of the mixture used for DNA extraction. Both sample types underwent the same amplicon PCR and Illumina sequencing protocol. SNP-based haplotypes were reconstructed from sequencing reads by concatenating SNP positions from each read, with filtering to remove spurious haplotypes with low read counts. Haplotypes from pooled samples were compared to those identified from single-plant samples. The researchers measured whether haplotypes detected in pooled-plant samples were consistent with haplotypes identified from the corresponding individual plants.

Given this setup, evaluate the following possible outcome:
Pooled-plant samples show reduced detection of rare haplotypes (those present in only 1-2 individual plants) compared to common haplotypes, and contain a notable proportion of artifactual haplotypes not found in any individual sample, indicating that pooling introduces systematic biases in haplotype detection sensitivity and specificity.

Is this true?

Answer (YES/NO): NO